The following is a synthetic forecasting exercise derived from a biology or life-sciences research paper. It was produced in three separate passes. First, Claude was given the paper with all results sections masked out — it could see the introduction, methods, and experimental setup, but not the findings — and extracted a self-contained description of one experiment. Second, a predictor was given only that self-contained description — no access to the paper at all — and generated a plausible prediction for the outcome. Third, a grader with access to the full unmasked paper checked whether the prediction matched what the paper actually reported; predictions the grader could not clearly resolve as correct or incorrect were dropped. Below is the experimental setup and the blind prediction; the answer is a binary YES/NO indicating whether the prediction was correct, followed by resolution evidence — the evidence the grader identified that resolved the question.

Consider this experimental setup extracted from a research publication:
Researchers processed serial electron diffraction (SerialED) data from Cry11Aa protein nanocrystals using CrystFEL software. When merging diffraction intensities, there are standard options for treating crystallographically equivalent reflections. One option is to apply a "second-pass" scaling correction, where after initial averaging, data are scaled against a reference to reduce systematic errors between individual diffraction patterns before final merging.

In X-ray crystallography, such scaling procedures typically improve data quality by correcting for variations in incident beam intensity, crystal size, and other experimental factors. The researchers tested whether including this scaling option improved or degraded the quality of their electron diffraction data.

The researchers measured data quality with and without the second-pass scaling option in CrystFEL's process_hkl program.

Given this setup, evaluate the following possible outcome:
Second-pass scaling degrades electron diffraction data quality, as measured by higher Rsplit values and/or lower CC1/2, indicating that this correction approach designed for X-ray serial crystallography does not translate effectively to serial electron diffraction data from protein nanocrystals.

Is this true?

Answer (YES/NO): YES